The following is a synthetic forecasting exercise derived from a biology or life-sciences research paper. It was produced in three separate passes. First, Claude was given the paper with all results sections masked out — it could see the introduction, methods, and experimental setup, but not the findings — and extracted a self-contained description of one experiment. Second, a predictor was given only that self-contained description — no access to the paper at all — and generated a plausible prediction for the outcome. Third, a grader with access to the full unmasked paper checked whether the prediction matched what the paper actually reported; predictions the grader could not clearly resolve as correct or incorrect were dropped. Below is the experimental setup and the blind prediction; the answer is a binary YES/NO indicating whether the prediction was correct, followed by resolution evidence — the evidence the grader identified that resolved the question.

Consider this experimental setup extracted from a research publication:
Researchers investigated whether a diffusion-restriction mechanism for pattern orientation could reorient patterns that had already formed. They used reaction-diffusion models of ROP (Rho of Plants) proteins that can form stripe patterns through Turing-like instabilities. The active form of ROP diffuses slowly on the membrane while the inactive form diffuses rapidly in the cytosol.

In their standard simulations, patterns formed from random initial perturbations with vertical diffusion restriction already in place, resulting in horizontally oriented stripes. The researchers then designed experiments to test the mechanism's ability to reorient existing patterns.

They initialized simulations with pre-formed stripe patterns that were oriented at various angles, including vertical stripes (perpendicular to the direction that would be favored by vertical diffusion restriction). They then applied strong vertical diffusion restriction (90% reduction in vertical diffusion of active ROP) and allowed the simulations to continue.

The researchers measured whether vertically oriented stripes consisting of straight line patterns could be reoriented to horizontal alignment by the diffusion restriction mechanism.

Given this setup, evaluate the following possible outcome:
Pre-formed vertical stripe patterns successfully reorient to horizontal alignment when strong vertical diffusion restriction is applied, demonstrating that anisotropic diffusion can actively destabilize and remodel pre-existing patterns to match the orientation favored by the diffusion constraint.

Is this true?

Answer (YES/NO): NO